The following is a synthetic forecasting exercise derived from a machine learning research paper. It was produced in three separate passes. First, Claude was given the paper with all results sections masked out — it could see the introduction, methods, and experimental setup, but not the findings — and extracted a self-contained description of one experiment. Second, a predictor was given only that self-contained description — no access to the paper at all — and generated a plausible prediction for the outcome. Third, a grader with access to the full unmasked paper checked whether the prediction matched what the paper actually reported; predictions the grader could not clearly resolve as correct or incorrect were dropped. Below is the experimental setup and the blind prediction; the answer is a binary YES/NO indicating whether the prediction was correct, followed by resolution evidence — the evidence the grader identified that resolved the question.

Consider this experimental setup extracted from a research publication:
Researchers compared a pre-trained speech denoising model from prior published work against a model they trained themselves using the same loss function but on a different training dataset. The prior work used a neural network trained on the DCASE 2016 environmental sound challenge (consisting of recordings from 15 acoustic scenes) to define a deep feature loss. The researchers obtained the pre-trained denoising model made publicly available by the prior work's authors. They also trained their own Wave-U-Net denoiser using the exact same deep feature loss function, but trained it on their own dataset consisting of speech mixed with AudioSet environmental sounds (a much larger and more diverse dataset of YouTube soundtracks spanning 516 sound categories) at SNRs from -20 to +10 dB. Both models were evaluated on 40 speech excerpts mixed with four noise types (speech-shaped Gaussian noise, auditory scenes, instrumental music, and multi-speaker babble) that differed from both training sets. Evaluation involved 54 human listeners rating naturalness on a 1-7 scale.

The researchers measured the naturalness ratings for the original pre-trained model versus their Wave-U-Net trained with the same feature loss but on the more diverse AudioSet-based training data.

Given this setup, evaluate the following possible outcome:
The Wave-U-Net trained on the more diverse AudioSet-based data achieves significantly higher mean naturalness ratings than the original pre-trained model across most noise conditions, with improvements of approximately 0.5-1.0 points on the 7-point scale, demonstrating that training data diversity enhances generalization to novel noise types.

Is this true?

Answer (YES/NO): NO